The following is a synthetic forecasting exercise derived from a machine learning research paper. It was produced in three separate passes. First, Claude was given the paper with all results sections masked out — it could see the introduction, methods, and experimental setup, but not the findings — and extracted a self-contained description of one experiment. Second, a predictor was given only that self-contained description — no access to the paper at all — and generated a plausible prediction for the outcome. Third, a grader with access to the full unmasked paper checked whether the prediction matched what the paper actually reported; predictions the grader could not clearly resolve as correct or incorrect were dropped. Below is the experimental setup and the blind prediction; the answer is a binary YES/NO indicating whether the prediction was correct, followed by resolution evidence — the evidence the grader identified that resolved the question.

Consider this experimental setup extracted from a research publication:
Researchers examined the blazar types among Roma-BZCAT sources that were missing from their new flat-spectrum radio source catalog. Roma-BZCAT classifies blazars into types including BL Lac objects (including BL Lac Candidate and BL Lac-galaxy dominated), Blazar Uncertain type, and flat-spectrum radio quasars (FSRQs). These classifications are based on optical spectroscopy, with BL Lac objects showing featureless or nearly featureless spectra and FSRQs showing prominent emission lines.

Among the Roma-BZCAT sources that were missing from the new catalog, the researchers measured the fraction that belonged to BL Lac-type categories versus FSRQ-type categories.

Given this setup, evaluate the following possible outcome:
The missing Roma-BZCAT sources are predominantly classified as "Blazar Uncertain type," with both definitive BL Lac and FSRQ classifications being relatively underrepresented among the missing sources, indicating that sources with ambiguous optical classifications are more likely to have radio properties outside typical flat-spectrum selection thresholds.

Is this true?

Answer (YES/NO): NO